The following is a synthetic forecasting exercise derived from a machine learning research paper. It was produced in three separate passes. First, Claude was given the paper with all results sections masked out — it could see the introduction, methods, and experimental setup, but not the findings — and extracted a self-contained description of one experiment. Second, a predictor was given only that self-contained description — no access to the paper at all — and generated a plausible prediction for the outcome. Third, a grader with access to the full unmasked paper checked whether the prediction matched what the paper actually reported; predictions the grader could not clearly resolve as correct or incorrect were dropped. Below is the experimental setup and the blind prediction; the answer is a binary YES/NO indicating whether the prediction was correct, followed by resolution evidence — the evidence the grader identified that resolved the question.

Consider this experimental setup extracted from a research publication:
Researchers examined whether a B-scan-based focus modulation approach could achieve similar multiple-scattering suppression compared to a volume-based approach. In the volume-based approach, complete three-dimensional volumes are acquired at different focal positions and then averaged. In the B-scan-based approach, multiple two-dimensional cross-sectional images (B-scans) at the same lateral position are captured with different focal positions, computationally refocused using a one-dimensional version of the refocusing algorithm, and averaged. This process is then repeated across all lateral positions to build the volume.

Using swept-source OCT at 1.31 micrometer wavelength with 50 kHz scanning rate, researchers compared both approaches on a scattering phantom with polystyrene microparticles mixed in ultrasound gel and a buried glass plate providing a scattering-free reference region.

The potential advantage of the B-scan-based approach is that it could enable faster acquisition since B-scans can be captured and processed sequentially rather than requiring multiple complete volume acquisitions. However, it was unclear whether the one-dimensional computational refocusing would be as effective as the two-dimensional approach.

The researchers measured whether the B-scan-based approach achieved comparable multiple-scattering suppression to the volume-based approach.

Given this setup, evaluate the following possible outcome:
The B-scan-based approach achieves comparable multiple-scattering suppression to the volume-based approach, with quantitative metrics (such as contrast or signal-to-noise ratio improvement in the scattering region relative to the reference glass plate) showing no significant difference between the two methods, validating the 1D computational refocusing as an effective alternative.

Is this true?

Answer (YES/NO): YES